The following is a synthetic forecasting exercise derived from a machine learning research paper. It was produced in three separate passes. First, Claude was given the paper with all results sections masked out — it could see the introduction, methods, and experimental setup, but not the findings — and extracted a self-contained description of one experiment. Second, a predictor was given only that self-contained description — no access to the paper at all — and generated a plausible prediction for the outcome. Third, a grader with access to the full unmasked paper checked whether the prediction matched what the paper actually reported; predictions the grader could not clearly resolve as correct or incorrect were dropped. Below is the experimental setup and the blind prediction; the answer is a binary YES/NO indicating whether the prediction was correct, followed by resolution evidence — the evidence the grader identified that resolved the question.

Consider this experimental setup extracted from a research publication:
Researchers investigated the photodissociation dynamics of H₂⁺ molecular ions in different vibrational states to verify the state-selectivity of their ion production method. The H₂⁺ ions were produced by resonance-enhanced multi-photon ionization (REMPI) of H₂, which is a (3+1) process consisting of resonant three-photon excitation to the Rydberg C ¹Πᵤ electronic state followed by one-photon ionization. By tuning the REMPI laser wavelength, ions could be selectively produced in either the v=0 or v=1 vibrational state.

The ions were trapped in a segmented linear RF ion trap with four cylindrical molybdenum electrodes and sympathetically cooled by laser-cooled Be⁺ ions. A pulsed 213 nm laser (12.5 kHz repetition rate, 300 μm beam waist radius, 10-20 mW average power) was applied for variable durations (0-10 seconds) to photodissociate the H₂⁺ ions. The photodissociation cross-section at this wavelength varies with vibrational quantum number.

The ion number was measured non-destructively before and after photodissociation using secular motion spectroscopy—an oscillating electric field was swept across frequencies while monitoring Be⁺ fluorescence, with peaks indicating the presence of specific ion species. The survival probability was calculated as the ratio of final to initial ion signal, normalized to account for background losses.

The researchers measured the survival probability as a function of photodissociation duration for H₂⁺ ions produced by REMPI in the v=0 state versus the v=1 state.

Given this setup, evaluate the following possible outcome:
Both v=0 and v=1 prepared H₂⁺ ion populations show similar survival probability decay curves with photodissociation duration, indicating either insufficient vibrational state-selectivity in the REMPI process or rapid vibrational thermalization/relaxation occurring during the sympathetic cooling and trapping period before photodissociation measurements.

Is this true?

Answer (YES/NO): NO